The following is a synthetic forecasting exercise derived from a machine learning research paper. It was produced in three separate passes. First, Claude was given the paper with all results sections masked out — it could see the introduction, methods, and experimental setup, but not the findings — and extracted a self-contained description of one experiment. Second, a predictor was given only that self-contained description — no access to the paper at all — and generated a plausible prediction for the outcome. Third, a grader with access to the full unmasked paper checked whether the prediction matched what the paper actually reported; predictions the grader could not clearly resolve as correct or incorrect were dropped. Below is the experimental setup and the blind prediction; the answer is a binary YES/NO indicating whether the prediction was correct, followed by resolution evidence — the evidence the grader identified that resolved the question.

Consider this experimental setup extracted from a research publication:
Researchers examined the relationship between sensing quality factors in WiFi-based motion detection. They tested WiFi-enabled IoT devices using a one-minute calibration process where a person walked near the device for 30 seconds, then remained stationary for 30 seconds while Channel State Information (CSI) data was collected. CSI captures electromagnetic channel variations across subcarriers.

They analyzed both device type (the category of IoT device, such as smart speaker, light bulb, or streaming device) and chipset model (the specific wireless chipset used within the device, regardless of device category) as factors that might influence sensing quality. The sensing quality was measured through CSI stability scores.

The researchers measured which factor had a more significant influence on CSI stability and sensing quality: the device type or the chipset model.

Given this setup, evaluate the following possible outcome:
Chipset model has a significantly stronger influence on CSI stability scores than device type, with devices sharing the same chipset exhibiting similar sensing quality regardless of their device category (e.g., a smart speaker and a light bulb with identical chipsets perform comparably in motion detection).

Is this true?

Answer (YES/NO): NO